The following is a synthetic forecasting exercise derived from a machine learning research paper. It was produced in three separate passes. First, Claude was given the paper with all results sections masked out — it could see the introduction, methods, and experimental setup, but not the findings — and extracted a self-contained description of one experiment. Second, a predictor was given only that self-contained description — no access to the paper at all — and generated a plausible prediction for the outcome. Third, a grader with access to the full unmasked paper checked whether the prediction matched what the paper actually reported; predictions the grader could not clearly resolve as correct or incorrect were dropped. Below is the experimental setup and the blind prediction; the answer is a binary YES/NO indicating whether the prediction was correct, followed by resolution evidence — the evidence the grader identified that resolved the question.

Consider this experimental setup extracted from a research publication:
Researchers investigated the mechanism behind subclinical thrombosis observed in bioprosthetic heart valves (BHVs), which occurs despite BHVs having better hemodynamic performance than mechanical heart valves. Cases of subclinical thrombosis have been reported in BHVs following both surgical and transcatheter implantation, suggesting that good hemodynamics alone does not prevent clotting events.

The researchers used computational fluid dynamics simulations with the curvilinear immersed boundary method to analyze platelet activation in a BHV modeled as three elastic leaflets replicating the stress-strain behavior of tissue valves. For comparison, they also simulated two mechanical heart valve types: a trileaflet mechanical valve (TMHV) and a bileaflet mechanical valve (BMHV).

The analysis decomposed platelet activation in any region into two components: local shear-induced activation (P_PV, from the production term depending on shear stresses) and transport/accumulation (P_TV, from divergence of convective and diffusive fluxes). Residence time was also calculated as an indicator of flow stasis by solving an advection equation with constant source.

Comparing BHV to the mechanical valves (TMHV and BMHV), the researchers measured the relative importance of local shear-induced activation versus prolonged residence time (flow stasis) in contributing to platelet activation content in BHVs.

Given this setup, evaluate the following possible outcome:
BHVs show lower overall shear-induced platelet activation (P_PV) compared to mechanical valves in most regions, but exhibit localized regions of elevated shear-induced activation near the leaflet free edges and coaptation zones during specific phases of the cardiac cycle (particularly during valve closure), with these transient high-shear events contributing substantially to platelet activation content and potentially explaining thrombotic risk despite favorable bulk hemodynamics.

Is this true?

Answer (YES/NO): NO